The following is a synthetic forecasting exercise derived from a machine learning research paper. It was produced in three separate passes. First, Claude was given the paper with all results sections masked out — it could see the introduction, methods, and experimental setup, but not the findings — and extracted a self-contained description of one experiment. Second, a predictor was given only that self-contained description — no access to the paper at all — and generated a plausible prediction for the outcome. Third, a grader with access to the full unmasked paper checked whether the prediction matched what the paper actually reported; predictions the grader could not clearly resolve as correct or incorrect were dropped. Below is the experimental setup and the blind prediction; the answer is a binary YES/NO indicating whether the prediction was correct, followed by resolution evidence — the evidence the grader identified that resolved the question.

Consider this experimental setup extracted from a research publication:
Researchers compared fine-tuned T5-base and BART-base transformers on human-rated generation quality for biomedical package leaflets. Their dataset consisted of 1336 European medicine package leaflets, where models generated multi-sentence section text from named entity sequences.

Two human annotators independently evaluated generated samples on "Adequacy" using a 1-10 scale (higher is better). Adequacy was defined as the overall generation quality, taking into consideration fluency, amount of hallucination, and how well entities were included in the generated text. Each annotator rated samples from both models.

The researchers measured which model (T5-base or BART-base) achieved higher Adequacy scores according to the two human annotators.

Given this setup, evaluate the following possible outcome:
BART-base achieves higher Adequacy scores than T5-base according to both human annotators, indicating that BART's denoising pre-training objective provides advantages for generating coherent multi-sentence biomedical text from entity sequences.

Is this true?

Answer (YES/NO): NO